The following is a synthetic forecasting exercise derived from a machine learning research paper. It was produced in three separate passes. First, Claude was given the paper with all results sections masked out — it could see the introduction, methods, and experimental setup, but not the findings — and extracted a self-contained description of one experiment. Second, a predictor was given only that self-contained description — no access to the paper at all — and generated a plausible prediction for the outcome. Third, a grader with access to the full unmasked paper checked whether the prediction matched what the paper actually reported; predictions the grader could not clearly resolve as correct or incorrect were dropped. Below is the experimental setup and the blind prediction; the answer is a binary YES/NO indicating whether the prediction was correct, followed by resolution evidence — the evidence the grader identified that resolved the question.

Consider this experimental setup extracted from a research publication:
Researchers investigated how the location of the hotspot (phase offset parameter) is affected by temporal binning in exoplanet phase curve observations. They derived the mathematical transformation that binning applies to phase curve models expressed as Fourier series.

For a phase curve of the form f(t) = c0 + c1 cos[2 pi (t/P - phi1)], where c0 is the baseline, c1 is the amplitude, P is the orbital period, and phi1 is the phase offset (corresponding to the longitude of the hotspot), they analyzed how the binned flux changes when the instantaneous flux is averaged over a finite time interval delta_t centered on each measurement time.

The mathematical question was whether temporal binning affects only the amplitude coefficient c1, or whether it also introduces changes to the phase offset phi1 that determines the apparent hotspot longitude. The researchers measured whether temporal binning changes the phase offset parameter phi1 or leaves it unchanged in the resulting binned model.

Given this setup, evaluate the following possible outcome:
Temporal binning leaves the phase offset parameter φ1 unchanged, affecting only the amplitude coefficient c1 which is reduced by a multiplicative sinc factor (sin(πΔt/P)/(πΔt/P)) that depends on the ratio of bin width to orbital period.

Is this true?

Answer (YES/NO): YES